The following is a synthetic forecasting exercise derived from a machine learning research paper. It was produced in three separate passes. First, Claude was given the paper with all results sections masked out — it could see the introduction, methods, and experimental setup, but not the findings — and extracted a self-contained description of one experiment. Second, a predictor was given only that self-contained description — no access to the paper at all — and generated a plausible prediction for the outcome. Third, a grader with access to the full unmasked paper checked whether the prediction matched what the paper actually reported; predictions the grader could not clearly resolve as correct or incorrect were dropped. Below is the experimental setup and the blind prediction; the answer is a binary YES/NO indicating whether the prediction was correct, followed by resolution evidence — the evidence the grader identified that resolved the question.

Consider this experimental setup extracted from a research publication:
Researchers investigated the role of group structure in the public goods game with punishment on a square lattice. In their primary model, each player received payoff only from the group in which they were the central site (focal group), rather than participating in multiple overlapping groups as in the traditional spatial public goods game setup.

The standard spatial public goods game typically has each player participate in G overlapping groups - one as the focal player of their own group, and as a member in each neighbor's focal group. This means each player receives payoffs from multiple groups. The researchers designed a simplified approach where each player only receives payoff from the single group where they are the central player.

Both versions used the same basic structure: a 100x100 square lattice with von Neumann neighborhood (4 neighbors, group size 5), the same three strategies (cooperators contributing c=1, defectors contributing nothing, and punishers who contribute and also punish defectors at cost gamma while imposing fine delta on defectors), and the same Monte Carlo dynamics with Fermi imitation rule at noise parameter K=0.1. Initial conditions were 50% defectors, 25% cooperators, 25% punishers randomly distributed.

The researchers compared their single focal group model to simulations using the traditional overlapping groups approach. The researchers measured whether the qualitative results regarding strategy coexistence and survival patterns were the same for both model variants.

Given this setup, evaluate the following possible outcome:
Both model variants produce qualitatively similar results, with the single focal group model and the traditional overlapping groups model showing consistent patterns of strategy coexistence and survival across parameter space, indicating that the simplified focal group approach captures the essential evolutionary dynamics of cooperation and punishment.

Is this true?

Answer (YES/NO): YES